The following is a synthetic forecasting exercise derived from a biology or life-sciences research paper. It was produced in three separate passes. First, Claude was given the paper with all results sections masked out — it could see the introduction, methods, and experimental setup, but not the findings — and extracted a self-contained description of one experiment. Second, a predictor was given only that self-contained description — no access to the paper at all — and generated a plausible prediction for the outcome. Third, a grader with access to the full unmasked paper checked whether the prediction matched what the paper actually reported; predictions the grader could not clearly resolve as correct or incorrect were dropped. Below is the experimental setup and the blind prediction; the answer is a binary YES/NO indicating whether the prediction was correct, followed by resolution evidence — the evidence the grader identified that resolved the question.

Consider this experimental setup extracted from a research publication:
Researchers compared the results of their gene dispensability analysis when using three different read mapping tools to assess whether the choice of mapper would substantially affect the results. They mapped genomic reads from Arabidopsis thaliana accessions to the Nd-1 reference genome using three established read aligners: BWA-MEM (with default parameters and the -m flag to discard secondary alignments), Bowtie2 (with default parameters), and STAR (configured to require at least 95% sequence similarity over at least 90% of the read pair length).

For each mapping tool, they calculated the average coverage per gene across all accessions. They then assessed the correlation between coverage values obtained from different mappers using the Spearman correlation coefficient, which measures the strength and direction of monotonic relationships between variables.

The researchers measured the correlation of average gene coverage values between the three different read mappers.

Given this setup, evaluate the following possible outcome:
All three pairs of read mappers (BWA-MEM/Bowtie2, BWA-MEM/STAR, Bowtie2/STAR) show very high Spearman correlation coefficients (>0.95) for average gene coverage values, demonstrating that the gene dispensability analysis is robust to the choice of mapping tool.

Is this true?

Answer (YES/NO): NO